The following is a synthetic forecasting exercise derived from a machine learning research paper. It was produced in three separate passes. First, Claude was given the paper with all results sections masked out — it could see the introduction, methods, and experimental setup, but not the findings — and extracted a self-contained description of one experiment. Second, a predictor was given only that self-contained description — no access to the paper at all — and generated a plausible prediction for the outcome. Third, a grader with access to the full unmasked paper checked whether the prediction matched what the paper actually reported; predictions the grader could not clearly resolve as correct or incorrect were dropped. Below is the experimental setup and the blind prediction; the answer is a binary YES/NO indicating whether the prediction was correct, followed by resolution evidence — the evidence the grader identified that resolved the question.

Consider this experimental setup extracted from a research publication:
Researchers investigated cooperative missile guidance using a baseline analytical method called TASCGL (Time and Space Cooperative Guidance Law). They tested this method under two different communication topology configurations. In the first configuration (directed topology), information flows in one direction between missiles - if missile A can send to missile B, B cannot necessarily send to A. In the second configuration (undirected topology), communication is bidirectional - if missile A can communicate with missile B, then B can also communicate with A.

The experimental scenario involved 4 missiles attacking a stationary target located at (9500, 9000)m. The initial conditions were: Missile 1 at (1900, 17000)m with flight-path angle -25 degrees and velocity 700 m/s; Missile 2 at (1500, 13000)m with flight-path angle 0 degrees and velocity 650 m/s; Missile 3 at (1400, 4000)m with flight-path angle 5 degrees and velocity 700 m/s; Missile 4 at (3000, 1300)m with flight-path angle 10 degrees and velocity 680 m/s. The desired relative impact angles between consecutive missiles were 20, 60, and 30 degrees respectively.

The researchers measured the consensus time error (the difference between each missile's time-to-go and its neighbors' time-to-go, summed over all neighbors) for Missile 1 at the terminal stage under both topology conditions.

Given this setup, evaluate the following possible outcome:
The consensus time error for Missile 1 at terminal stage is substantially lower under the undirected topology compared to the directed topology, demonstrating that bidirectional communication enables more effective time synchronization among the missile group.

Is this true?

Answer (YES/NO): YES